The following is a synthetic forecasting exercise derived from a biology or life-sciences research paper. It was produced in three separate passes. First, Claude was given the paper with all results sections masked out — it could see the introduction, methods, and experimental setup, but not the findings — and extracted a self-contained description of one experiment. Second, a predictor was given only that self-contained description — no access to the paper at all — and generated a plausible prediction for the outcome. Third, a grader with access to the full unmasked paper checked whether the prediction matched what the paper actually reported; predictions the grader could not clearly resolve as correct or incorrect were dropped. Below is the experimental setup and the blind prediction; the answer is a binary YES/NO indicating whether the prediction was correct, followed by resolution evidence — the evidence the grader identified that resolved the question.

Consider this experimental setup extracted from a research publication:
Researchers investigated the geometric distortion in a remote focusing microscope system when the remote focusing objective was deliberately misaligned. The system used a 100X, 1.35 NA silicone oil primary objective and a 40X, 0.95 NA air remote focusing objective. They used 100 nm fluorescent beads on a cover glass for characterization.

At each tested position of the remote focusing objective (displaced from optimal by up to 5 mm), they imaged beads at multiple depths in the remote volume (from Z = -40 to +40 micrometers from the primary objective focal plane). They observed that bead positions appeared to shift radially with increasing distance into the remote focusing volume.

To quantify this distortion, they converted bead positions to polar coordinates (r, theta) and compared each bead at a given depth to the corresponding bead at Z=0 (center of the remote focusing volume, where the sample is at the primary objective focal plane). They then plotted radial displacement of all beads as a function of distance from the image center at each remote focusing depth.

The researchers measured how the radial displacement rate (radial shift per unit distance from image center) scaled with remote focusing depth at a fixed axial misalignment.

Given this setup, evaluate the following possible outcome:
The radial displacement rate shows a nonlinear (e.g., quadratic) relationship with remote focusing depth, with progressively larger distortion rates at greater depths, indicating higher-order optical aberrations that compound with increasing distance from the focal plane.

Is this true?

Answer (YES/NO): NO